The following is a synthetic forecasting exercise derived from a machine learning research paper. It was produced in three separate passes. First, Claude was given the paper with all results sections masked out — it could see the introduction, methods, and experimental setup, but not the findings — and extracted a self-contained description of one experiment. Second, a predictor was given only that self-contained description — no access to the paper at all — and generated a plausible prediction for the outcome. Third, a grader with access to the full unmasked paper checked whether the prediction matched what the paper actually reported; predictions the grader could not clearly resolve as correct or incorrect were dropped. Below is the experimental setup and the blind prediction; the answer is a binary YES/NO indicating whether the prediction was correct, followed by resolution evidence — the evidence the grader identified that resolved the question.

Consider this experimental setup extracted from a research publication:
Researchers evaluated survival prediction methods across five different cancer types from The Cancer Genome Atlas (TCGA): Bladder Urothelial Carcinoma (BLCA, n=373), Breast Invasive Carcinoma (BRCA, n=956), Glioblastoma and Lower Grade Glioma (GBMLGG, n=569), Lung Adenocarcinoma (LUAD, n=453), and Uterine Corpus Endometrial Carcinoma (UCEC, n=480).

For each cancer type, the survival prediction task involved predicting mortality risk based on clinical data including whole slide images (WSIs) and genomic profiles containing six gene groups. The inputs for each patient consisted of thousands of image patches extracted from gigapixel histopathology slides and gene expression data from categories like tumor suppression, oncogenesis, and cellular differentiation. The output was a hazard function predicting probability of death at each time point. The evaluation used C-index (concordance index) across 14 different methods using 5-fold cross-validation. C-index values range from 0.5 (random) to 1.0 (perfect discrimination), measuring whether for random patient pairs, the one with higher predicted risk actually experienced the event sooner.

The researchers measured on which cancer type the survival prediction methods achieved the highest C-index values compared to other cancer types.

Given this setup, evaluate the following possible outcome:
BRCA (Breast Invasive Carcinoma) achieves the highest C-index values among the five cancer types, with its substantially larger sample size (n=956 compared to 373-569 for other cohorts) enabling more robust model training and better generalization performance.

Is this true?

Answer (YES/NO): NO